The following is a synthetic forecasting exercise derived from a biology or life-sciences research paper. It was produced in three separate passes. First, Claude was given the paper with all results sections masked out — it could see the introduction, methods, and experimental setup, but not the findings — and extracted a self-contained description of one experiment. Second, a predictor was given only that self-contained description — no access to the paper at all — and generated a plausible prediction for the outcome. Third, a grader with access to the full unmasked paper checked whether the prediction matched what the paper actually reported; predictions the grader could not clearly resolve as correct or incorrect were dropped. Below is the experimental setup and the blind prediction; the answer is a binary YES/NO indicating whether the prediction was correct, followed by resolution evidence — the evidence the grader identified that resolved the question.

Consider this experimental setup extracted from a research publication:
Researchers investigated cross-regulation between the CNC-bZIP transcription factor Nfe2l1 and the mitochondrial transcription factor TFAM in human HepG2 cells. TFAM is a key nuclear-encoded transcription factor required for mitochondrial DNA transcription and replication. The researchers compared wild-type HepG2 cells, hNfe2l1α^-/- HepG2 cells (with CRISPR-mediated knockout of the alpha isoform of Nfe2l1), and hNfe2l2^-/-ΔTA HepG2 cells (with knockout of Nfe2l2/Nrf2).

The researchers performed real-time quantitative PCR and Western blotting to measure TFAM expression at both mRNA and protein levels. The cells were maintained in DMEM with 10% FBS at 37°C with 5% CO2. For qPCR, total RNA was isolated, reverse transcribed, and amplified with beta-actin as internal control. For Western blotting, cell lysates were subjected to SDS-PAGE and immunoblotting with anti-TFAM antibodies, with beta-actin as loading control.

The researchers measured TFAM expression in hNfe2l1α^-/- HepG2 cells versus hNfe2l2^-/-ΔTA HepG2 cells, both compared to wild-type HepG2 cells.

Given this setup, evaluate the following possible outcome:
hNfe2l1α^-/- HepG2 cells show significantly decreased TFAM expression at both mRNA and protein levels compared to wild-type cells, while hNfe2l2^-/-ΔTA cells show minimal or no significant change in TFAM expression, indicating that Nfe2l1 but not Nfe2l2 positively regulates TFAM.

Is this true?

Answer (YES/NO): NO